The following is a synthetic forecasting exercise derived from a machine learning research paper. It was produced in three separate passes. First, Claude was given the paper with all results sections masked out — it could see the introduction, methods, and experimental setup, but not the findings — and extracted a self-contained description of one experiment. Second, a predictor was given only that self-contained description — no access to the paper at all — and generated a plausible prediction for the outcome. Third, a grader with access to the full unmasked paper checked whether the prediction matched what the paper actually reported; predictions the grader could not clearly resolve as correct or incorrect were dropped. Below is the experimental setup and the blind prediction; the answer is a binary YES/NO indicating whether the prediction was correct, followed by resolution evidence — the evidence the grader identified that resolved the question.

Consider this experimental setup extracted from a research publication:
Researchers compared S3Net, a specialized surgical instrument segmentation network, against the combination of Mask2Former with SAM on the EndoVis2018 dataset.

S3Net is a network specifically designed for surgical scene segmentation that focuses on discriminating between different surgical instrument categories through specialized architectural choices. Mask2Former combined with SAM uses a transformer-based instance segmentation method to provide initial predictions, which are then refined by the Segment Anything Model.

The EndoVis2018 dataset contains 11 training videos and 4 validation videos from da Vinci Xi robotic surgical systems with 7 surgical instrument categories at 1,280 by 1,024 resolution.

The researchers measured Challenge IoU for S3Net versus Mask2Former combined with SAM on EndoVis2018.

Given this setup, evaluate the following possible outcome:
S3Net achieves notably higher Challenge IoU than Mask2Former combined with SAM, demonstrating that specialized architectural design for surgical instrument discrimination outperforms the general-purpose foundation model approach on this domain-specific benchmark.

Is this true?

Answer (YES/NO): NO